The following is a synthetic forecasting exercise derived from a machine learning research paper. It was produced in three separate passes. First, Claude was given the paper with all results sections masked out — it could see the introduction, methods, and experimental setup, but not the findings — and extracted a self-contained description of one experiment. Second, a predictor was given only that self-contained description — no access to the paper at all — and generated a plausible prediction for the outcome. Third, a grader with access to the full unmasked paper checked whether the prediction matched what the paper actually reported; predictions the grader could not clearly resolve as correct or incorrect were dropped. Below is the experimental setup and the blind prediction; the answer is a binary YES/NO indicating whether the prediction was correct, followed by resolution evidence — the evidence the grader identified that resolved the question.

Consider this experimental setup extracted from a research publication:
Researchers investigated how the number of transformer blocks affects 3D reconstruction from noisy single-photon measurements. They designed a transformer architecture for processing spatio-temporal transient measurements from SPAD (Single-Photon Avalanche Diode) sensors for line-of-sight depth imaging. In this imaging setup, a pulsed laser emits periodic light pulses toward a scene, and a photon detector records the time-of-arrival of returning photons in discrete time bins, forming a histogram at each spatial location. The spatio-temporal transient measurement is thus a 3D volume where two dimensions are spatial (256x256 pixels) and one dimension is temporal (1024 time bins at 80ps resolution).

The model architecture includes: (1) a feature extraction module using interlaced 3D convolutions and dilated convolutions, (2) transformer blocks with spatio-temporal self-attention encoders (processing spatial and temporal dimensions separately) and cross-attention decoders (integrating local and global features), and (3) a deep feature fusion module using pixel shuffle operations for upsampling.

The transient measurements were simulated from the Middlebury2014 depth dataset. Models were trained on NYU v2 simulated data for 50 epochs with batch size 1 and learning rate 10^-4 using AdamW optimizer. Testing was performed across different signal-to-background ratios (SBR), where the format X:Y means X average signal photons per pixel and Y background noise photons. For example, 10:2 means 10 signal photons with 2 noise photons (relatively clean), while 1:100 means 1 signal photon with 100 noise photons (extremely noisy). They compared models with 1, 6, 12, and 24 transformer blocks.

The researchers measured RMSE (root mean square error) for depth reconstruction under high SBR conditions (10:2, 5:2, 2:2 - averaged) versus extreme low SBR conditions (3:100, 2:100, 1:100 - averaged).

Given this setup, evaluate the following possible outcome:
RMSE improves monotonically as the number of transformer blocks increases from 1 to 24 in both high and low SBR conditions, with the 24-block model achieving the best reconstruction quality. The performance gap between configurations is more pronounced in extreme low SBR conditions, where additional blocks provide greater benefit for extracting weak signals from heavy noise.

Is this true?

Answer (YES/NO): NO